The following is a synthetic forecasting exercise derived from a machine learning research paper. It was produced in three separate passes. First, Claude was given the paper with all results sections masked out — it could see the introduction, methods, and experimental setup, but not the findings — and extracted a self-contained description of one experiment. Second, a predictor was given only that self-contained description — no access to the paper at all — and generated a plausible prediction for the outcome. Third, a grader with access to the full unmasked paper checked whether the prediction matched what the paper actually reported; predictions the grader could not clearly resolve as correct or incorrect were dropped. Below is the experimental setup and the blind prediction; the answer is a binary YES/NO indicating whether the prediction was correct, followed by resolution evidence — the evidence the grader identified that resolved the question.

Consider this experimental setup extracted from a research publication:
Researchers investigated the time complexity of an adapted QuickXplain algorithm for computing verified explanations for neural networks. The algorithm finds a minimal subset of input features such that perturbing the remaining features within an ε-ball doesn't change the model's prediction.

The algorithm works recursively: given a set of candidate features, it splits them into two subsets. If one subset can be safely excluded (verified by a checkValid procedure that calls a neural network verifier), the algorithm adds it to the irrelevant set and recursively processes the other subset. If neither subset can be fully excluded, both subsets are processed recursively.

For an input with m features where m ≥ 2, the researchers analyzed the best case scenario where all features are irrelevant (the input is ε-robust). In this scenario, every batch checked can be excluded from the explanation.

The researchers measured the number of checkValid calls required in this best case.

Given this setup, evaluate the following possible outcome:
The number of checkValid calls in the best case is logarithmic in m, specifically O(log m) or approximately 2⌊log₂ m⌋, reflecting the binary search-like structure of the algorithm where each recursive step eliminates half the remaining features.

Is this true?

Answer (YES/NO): NO